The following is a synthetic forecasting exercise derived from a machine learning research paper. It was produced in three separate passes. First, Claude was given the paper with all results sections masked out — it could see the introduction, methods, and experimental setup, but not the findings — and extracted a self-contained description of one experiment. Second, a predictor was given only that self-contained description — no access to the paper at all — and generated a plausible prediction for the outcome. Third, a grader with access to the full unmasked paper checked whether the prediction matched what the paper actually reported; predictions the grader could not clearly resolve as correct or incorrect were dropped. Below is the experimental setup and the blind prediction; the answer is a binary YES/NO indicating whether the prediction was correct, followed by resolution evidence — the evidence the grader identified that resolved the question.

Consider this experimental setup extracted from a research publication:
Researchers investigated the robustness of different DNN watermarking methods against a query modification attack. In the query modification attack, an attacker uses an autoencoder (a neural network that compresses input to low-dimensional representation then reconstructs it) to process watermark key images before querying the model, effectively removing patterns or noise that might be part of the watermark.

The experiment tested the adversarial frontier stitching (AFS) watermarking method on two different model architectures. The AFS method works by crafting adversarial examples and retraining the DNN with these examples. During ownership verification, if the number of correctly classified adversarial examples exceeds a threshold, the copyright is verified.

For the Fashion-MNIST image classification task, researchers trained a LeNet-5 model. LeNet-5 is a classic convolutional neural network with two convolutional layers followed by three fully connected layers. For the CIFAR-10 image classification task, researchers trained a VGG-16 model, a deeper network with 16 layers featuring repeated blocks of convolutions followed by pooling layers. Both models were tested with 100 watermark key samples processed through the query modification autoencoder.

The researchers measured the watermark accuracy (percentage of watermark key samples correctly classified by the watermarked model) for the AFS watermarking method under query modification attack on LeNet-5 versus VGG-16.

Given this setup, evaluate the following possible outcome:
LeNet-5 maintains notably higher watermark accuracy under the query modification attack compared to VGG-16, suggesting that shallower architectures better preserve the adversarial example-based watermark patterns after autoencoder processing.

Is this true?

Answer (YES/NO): YES